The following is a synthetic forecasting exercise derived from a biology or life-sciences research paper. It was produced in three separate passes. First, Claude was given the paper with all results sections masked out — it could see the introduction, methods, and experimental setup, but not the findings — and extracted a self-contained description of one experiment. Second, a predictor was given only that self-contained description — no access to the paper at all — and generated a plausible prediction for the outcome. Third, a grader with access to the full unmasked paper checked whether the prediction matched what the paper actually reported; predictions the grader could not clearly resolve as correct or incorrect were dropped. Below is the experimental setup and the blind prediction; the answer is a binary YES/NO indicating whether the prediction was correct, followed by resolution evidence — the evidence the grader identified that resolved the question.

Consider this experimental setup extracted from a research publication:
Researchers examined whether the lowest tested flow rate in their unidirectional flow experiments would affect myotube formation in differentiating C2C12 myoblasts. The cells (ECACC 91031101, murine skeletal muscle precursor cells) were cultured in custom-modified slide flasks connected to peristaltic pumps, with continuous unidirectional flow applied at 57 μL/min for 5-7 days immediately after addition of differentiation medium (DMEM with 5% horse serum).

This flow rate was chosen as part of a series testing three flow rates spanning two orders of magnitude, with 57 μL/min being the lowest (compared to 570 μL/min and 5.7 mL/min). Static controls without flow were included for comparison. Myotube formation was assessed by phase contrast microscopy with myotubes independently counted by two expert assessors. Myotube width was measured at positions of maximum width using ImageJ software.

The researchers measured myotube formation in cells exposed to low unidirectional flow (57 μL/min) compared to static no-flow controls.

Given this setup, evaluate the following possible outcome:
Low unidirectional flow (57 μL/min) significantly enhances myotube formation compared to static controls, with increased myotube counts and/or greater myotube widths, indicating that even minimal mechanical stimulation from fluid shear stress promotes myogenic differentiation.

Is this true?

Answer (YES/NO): NO